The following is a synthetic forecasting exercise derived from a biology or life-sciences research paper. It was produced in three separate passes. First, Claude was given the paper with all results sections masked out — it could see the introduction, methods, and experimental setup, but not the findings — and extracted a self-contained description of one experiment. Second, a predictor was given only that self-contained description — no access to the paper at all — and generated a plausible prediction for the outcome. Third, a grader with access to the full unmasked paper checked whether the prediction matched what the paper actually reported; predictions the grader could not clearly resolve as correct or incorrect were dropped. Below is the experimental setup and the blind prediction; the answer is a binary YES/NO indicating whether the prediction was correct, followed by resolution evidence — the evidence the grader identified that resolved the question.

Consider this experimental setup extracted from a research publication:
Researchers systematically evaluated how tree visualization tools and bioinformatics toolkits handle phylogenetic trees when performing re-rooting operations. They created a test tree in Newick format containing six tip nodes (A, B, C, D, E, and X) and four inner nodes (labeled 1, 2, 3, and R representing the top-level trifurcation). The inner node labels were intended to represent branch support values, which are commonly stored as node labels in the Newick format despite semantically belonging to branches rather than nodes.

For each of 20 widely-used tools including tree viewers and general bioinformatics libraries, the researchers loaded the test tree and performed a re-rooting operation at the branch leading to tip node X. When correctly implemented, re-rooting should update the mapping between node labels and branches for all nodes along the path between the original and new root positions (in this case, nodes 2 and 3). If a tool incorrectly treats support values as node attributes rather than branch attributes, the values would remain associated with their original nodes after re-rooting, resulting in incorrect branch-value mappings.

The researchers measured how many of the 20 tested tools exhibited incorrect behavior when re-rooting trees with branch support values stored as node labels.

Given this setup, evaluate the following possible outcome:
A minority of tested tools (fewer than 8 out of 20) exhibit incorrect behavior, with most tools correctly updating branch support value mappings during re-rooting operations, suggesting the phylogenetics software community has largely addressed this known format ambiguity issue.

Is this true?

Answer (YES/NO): NO